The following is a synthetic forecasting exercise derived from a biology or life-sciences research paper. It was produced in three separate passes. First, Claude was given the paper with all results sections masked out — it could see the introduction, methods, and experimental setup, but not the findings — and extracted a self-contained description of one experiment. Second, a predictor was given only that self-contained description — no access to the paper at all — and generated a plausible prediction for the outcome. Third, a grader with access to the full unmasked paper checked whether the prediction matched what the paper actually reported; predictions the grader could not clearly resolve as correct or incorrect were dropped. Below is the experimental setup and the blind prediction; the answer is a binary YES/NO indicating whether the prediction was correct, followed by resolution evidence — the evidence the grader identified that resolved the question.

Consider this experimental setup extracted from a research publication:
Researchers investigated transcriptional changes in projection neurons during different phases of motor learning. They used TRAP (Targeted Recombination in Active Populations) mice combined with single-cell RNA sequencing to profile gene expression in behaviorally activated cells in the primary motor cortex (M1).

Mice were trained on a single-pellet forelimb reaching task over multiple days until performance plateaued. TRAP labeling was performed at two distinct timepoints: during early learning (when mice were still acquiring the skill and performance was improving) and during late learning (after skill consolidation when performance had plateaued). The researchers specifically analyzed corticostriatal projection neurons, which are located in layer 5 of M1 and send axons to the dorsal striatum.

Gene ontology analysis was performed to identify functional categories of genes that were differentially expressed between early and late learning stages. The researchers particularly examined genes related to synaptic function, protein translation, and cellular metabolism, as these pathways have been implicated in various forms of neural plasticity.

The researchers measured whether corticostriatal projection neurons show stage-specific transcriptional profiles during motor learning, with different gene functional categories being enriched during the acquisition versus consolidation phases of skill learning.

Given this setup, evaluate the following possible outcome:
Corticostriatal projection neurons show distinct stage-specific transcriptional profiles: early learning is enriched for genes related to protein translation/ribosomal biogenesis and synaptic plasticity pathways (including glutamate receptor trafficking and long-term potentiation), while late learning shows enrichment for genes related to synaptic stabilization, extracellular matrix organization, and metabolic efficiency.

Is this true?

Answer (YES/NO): NO